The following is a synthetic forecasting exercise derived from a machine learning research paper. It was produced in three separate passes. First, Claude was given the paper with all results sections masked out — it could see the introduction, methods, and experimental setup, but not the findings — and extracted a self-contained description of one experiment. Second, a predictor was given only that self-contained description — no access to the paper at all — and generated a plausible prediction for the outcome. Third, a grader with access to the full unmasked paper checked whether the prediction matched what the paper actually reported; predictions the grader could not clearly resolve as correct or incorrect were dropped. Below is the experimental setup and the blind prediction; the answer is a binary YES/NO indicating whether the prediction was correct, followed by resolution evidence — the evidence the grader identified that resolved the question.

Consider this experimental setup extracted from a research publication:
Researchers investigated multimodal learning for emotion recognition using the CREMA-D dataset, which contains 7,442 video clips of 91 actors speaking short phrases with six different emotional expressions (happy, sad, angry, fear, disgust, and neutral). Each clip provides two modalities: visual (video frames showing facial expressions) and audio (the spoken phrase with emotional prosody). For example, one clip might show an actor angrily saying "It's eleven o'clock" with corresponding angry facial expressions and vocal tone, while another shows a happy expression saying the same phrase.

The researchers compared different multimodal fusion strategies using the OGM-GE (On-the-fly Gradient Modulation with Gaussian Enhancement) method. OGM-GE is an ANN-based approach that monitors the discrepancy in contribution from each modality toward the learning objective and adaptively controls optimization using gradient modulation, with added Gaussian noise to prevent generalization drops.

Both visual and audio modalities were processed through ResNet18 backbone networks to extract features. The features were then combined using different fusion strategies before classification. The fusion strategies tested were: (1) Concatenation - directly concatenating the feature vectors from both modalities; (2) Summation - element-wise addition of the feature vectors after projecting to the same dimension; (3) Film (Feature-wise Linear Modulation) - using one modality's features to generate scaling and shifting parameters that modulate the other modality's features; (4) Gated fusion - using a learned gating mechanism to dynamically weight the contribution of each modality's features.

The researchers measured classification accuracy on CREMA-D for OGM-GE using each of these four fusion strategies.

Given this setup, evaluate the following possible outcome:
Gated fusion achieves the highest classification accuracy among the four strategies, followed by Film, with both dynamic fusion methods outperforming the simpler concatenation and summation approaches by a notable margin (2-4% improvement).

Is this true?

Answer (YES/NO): NO